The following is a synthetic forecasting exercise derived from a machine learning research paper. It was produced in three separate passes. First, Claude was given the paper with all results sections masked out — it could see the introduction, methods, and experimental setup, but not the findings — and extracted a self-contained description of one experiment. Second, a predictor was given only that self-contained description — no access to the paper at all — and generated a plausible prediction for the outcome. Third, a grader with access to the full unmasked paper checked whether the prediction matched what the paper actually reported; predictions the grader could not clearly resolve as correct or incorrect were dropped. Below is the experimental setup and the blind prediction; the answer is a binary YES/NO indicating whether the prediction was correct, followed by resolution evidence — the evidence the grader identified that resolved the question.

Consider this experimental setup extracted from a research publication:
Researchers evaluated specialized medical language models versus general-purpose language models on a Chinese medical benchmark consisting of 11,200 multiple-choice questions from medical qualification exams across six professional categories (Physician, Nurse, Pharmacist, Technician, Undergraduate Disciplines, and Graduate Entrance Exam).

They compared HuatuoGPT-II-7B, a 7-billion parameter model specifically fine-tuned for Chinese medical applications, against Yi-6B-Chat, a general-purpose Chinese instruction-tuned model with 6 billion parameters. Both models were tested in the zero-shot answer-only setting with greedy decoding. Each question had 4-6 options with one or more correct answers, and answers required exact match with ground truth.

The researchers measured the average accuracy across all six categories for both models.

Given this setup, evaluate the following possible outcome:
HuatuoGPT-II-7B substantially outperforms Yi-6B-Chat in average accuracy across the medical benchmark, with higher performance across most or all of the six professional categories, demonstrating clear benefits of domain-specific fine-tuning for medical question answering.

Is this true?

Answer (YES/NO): NO